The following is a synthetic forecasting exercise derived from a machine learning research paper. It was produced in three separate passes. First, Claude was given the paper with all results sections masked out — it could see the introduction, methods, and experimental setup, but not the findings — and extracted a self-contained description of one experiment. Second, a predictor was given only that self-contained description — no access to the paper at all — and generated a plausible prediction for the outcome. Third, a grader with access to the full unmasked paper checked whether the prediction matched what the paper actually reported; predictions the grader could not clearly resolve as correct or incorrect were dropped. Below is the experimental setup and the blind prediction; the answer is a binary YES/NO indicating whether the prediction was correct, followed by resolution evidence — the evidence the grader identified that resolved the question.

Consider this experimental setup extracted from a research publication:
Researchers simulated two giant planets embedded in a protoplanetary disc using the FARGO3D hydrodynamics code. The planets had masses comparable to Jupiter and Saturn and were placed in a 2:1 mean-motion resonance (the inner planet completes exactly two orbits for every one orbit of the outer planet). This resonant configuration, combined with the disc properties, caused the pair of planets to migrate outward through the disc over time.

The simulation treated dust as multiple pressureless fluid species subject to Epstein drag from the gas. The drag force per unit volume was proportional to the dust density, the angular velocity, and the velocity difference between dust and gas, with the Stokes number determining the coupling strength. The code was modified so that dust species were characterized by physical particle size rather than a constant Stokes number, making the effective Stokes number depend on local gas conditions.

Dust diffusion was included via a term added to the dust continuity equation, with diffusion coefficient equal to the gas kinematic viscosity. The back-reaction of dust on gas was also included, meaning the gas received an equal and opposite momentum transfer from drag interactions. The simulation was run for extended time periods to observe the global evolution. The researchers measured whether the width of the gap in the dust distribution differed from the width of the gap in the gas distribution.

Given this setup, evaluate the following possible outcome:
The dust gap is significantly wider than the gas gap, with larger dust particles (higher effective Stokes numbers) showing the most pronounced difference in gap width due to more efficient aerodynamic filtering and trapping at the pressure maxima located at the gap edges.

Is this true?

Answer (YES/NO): YES